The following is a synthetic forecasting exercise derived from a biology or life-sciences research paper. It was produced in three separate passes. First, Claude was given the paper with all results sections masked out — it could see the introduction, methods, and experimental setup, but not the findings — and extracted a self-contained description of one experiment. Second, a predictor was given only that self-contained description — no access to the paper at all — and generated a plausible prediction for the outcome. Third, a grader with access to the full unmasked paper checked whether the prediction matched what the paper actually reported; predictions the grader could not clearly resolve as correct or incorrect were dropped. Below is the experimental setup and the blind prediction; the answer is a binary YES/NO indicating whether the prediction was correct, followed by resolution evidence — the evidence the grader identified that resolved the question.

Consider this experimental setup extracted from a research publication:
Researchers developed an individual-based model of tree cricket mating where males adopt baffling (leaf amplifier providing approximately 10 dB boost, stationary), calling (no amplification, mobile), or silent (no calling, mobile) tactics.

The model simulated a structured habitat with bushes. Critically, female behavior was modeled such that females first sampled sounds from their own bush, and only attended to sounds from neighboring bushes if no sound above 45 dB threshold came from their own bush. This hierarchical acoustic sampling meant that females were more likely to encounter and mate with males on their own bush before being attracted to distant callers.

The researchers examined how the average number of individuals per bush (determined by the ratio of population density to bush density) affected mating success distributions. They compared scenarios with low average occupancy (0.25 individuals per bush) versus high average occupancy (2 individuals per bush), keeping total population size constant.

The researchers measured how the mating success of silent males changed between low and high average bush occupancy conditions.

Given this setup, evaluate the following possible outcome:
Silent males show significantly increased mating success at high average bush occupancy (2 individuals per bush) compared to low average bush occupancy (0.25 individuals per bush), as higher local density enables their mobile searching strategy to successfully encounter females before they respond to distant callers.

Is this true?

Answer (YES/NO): NO